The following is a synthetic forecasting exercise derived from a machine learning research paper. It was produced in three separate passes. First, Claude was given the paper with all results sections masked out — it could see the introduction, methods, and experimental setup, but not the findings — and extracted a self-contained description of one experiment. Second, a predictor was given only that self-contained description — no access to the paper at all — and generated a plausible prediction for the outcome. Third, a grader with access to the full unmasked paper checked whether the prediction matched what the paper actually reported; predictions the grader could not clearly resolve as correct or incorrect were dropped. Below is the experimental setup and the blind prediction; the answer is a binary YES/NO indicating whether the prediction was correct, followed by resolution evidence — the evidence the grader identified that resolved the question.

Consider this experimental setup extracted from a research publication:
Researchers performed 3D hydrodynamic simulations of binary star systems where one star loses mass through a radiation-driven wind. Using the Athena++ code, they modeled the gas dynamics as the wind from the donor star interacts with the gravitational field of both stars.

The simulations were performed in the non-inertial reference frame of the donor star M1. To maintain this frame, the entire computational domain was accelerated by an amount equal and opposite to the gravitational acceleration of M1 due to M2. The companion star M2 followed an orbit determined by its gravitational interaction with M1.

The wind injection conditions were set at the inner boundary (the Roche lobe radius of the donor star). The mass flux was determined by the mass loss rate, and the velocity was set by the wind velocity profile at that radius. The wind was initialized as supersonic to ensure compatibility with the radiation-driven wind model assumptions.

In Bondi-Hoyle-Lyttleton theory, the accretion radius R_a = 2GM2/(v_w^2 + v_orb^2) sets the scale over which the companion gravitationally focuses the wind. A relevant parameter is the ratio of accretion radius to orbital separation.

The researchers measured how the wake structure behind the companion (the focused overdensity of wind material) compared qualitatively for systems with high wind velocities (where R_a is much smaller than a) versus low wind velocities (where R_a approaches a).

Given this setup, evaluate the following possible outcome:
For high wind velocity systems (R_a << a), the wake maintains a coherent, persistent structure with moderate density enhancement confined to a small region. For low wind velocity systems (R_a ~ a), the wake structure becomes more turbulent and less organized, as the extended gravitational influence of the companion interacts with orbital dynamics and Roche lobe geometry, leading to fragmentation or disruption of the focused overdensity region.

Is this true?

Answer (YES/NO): NO